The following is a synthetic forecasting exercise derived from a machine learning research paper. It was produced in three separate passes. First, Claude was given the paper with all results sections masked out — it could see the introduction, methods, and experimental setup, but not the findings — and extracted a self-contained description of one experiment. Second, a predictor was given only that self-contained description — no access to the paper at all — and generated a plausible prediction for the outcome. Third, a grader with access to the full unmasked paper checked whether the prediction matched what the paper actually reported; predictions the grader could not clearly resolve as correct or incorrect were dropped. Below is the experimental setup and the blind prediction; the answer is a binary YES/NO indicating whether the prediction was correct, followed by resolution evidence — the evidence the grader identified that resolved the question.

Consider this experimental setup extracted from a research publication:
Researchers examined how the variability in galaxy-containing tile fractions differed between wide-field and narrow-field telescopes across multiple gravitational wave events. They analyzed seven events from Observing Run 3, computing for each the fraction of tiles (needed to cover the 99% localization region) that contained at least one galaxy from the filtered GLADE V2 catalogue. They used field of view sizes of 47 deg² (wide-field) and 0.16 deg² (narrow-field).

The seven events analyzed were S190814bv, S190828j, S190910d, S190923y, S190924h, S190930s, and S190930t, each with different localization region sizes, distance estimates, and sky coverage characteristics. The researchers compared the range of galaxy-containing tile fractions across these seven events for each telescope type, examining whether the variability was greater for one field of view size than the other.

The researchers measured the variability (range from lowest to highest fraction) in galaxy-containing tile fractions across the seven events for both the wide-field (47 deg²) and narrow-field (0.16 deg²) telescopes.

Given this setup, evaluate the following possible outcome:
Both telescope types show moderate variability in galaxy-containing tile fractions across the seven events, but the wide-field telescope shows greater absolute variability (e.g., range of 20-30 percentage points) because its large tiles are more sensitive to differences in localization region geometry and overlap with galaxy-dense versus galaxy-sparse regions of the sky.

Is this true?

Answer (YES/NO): NO